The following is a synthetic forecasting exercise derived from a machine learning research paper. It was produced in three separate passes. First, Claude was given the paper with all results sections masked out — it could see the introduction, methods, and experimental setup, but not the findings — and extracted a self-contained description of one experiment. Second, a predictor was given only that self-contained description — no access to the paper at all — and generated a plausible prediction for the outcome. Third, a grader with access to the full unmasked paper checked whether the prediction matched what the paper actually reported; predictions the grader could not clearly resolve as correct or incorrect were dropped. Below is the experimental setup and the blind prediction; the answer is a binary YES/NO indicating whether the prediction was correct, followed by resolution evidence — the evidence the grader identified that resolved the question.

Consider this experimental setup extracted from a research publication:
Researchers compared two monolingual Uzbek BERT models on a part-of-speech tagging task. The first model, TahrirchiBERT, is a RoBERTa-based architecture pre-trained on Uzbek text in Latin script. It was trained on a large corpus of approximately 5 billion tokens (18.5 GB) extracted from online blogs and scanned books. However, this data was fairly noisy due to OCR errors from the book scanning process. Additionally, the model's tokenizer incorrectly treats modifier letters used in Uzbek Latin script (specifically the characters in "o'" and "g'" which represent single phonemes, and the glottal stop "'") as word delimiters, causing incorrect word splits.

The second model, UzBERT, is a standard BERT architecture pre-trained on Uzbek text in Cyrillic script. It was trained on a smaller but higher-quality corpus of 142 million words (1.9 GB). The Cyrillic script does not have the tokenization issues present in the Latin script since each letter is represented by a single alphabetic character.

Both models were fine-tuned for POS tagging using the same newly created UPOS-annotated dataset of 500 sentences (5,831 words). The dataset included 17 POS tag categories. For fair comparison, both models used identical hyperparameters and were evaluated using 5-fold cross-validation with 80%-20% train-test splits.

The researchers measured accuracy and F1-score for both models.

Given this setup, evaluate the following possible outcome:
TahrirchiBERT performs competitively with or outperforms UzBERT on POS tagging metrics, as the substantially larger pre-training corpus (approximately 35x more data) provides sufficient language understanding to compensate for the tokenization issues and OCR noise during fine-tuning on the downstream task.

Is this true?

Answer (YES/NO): YES